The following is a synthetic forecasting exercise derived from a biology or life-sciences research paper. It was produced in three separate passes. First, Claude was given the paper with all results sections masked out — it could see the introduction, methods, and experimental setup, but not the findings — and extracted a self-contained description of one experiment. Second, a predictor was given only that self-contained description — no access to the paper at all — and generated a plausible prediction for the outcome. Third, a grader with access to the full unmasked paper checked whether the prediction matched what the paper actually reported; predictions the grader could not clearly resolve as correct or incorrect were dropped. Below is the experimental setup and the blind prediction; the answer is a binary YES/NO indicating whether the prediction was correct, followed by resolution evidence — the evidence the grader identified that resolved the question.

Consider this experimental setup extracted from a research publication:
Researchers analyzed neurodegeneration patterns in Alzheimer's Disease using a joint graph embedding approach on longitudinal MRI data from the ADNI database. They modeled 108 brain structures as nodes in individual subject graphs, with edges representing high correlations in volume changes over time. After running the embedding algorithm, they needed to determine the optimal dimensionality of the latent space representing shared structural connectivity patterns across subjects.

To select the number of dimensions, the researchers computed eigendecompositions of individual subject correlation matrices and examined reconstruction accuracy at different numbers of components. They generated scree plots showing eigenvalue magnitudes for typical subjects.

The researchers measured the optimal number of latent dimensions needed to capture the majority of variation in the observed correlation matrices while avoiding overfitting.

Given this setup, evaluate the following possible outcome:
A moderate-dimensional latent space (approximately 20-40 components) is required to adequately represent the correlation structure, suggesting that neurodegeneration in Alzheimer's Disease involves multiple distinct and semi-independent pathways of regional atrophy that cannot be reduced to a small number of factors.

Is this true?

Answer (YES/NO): NO